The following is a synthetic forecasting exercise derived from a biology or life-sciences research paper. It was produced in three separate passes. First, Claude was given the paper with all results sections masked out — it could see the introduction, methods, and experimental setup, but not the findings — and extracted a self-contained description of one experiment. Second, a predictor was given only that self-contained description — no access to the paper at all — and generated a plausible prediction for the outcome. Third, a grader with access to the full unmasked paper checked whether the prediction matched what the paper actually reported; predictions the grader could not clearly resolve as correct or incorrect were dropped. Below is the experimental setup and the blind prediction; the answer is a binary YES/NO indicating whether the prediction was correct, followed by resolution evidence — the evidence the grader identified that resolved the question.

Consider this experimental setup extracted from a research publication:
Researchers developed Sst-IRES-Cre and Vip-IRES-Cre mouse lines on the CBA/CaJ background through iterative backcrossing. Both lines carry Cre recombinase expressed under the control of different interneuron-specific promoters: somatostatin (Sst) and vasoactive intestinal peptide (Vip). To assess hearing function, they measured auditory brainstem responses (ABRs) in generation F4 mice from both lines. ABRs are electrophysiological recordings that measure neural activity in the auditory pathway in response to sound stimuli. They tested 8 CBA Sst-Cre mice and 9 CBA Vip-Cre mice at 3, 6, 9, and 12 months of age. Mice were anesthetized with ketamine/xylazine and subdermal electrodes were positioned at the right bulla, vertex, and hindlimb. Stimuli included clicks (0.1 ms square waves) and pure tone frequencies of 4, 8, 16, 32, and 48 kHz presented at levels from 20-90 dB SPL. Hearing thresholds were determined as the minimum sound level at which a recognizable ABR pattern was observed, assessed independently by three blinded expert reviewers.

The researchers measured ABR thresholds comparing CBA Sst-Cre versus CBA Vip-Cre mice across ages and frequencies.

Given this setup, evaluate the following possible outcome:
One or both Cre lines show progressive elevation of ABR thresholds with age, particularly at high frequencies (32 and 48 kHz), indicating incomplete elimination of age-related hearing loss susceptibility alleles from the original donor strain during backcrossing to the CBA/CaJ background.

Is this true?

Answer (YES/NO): NO